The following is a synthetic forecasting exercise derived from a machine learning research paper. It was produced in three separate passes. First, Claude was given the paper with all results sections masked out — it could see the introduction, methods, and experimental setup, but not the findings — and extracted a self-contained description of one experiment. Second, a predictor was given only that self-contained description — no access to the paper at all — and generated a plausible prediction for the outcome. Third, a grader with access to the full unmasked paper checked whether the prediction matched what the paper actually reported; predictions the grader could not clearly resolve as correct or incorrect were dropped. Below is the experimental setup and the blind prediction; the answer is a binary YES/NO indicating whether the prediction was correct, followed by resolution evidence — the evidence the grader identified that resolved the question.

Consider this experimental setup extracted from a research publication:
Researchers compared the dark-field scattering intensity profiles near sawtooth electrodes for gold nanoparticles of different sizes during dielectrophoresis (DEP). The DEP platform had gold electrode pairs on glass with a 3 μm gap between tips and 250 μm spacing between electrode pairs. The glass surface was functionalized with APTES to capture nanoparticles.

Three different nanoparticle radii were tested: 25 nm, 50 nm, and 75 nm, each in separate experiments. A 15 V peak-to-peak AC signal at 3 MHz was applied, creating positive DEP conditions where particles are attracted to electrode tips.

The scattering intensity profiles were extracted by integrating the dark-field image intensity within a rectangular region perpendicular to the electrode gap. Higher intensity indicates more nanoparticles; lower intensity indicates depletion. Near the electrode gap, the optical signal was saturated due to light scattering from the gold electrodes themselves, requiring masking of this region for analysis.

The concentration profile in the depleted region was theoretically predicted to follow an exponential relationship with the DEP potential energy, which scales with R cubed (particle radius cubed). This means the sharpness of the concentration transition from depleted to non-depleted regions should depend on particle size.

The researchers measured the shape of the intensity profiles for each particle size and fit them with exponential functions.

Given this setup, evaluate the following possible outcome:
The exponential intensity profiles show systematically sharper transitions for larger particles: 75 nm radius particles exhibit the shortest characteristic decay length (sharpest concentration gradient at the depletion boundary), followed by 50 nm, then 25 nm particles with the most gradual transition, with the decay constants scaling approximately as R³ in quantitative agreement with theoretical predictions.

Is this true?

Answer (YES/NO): NO